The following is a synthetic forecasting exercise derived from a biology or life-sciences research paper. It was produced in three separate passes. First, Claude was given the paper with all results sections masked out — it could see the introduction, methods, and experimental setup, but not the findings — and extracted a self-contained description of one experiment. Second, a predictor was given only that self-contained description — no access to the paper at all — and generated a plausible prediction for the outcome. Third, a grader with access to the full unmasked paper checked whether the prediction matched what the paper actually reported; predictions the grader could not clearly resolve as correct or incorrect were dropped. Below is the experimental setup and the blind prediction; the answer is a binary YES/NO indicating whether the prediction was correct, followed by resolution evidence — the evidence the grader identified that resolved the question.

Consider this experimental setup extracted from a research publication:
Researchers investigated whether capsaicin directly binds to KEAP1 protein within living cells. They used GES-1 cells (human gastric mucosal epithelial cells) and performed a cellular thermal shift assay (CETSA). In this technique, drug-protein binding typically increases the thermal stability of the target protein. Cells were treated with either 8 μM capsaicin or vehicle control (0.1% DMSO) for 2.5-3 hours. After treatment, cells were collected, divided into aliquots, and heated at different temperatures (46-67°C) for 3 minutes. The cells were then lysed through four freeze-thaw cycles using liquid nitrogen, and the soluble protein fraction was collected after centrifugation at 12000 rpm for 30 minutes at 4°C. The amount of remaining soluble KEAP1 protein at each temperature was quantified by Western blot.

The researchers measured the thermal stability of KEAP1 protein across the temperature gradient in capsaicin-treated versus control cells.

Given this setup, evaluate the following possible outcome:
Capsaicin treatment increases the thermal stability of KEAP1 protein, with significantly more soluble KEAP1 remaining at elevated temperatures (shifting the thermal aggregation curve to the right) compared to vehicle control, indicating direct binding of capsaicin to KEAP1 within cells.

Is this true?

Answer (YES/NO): YES